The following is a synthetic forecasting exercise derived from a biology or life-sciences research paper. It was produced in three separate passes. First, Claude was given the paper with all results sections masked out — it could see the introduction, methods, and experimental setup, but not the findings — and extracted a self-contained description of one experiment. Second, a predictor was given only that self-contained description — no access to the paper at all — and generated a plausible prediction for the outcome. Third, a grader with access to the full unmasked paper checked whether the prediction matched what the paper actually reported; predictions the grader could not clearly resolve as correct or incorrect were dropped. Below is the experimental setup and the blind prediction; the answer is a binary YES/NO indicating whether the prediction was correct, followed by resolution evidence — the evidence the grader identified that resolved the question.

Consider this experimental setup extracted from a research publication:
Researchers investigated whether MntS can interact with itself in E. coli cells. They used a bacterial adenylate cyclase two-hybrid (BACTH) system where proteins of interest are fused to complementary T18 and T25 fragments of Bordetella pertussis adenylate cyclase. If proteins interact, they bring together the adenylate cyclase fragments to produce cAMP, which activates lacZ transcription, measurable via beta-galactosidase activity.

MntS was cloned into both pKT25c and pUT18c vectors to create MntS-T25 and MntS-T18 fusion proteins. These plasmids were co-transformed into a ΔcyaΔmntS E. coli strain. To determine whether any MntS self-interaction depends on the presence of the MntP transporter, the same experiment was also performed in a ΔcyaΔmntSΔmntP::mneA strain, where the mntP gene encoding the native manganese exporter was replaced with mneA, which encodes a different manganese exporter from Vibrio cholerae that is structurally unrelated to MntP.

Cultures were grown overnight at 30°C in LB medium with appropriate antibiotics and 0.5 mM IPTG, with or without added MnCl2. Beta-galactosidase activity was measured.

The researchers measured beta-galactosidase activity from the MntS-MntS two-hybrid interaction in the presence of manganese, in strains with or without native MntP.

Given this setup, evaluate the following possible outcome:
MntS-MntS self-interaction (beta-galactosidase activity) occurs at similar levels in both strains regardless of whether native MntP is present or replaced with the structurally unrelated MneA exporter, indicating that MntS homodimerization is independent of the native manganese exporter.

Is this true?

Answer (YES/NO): YES